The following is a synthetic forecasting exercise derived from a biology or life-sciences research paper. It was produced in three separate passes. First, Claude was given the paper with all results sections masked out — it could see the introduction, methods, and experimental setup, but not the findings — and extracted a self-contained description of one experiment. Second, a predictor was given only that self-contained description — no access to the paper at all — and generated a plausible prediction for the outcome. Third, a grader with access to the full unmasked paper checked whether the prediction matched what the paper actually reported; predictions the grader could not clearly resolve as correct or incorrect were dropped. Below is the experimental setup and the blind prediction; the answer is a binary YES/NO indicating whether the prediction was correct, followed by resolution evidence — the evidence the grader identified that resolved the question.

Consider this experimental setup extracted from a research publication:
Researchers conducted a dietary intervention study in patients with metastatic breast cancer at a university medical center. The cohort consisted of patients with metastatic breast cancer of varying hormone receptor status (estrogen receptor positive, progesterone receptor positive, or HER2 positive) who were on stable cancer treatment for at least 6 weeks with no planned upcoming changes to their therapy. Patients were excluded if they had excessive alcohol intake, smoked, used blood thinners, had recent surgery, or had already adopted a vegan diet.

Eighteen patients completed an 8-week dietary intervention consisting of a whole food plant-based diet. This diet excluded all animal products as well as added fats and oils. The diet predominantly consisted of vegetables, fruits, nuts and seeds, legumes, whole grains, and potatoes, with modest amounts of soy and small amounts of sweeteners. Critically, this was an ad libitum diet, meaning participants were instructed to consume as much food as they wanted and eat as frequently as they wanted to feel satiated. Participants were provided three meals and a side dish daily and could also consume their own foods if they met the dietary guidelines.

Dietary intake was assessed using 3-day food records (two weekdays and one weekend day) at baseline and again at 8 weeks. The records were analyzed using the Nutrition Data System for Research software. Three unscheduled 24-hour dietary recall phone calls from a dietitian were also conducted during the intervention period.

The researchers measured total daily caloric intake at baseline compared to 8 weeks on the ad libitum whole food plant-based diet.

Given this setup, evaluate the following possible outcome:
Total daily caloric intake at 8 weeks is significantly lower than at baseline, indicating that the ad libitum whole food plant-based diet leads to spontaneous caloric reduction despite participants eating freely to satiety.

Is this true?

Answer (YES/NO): YES